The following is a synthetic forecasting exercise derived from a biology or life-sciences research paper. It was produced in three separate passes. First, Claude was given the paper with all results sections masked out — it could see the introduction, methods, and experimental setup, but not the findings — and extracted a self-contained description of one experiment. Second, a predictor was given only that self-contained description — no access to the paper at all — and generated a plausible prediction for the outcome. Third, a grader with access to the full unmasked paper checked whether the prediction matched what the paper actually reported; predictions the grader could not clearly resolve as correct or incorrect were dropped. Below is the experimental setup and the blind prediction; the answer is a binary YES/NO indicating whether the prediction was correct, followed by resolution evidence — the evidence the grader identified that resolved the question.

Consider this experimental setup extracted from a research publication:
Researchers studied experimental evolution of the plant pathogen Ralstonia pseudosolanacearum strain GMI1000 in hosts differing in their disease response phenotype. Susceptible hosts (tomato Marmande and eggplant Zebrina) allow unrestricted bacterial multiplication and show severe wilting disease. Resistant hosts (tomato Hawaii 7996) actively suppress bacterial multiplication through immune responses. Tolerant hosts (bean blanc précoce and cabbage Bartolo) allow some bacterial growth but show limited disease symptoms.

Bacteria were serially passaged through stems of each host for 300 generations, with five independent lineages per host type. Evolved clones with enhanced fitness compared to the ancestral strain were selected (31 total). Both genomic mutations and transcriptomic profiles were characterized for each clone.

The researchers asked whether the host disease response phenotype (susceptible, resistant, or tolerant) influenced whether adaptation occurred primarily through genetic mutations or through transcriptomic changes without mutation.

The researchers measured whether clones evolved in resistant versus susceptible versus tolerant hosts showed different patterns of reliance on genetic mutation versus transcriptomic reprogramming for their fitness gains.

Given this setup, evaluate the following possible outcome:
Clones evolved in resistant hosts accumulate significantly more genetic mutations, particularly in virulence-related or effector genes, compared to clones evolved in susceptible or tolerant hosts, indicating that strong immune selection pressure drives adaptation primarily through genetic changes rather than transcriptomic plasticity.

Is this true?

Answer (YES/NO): NO